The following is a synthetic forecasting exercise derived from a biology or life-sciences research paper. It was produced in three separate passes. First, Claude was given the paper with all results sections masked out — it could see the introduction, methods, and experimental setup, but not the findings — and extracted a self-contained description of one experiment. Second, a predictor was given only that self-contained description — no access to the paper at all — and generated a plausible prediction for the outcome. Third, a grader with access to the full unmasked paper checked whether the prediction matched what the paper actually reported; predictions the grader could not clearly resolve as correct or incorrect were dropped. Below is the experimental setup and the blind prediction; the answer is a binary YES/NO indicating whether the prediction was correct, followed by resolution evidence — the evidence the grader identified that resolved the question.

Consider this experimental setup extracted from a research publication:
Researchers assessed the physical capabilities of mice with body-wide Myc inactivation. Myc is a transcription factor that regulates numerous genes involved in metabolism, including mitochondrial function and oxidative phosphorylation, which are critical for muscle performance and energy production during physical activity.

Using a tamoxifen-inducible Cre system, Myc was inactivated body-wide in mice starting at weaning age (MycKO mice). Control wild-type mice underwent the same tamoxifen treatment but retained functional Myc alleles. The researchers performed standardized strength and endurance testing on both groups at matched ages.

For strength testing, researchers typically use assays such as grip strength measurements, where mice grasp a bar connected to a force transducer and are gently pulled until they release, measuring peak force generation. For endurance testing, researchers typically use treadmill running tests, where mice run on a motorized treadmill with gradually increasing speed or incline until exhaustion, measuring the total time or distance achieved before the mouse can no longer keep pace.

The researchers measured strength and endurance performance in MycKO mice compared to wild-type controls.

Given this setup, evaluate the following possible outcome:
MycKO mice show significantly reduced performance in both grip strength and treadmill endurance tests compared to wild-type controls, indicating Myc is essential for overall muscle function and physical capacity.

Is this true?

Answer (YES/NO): NO